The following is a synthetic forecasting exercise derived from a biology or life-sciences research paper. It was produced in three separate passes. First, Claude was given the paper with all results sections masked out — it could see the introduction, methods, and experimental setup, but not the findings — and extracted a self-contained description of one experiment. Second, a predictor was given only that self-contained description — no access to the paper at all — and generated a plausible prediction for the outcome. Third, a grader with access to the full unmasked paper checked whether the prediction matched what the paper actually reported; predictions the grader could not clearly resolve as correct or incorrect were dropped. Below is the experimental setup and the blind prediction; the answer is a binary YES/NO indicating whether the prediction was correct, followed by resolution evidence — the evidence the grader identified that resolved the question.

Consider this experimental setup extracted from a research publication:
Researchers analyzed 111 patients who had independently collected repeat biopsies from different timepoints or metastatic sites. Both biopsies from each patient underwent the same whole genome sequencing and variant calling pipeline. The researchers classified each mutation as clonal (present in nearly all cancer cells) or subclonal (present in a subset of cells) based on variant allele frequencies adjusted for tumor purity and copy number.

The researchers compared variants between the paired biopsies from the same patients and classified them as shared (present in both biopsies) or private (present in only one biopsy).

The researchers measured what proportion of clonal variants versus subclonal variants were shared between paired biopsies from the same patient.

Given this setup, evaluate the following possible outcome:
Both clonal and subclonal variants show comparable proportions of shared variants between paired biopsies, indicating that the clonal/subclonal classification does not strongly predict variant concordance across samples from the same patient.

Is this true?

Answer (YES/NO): NO